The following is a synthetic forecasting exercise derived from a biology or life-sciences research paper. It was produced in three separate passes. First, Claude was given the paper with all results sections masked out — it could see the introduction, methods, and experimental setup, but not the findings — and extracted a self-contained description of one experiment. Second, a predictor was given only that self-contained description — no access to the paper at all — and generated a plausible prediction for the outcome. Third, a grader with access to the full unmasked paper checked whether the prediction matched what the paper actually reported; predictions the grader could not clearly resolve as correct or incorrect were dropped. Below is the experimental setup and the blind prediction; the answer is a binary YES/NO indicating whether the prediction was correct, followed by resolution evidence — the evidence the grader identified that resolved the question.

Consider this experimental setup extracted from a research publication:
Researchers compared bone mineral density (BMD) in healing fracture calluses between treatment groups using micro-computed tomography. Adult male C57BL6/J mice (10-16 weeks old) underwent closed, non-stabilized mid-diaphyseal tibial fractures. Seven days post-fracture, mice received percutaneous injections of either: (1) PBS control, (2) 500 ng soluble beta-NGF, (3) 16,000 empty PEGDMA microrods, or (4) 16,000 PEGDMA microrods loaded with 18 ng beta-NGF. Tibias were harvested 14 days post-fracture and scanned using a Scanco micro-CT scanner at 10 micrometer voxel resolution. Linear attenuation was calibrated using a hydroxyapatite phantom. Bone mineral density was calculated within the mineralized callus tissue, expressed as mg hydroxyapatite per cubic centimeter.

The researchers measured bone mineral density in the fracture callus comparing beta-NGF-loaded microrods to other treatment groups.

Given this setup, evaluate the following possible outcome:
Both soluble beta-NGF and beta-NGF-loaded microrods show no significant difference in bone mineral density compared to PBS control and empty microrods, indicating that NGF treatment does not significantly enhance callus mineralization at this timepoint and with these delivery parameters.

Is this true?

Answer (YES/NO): NO